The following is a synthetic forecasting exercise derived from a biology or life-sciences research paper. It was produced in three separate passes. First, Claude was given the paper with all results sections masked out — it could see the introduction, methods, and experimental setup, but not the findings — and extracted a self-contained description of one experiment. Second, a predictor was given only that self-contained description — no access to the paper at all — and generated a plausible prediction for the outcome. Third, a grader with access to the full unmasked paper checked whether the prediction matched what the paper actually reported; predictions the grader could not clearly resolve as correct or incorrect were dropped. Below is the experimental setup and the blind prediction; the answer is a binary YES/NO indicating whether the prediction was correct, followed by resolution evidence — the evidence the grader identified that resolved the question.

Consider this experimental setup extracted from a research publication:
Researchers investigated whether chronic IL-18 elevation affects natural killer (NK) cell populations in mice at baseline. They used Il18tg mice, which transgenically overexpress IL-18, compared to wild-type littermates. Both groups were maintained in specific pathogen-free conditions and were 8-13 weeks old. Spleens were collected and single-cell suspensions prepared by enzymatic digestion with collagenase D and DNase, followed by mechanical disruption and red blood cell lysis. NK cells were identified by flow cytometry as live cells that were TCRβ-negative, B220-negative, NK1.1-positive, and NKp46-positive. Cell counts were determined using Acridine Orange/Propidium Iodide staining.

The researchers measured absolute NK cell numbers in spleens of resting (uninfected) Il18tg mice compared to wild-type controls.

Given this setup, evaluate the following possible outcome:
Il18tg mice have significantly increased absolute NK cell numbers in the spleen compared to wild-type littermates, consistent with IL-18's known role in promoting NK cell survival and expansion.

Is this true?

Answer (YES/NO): NO